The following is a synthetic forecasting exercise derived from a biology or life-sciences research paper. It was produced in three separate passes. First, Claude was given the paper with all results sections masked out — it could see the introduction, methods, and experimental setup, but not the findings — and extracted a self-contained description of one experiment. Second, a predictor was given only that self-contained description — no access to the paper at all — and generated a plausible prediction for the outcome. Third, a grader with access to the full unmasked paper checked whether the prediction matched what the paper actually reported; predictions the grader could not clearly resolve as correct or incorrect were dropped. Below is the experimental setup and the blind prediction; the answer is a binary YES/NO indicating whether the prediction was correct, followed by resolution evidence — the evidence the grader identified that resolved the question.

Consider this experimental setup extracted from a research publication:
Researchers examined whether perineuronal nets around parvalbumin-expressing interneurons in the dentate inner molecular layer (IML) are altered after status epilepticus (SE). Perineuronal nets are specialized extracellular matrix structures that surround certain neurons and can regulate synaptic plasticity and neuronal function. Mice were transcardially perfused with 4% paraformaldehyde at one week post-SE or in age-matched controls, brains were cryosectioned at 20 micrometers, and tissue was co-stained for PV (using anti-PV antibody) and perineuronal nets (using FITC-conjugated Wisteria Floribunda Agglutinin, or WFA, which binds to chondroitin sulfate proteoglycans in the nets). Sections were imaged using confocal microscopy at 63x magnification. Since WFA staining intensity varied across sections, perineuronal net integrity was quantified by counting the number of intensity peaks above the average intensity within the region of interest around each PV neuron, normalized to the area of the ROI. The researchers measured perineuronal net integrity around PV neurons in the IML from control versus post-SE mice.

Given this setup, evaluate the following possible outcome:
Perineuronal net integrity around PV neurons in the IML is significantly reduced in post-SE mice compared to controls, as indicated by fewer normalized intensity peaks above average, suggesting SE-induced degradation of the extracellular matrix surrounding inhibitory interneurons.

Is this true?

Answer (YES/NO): YES